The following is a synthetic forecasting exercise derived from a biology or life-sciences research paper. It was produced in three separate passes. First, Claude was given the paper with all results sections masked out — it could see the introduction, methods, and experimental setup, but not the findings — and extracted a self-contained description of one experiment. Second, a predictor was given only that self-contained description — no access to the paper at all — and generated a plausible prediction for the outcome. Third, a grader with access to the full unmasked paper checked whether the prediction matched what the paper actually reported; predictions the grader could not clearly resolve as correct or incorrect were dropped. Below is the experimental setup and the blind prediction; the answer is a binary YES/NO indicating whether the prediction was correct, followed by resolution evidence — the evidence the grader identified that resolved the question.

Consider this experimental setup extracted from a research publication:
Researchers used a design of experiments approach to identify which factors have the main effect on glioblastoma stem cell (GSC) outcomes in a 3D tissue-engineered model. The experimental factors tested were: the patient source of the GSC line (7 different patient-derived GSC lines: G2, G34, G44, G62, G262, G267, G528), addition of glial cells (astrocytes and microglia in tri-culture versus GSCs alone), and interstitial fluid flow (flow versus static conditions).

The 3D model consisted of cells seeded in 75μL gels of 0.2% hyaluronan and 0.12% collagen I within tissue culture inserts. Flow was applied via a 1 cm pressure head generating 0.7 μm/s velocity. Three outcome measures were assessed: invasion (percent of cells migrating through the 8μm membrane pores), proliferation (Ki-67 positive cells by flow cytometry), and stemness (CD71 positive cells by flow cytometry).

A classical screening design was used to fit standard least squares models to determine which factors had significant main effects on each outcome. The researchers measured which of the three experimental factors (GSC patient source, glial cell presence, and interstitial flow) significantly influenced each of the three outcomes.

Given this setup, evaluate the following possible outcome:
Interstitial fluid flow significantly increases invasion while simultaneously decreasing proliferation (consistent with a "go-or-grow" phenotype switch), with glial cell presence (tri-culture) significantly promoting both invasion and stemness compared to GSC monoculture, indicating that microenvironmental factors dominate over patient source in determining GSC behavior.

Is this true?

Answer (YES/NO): NO